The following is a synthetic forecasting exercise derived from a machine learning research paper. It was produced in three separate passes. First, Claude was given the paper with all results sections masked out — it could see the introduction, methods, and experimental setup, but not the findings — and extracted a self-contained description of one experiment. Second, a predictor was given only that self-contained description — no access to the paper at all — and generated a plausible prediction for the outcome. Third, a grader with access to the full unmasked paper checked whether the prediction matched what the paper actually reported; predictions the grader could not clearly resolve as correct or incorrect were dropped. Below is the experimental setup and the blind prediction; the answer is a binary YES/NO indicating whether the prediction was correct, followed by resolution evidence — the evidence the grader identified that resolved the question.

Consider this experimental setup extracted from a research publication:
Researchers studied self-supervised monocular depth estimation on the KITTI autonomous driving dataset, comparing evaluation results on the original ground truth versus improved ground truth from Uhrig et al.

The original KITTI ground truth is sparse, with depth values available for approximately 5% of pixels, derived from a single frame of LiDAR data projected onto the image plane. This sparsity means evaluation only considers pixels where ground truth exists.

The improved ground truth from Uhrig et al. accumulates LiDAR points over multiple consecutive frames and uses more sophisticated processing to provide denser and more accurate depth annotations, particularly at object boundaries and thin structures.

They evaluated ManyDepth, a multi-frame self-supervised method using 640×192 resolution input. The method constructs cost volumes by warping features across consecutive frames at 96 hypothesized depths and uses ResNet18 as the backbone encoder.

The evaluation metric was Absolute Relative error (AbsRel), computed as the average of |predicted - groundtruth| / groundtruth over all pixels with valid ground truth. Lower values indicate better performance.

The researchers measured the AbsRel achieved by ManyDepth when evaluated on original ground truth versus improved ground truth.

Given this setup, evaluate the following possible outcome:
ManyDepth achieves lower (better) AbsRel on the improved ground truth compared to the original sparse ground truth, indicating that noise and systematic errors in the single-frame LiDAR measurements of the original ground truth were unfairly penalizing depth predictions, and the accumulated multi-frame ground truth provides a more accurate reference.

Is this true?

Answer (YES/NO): YES